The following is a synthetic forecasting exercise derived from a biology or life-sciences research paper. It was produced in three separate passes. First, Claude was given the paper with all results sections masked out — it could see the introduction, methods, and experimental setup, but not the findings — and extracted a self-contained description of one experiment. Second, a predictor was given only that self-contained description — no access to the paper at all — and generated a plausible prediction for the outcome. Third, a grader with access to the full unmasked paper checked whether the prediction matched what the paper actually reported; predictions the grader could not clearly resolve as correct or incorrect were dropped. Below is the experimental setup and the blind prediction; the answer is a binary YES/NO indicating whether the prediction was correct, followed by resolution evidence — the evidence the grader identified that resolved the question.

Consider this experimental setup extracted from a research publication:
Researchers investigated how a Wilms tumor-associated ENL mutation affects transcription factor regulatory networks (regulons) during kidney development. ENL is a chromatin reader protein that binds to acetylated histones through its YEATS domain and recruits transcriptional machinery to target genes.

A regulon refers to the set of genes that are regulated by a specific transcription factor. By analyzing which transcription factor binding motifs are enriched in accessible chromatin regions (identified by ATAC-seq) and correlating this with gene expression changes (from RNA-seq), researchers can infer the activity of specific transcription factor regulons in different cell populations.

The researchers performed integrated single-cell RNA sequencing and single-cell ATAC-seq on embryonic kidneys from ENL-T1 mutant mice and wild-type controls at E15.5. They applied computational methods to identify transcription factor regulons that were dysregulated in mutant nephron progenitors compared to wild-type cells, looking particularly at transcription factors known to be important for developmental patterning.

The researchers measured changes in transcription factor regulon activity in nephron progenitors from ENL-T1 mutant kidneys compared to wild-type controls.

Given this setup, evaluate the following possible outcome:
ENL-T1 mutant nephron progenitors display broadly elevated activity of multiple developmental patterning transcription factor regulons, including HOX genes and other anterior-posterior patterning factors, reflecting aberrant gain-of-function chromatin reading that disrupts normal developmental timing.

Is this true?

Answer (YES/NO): YES